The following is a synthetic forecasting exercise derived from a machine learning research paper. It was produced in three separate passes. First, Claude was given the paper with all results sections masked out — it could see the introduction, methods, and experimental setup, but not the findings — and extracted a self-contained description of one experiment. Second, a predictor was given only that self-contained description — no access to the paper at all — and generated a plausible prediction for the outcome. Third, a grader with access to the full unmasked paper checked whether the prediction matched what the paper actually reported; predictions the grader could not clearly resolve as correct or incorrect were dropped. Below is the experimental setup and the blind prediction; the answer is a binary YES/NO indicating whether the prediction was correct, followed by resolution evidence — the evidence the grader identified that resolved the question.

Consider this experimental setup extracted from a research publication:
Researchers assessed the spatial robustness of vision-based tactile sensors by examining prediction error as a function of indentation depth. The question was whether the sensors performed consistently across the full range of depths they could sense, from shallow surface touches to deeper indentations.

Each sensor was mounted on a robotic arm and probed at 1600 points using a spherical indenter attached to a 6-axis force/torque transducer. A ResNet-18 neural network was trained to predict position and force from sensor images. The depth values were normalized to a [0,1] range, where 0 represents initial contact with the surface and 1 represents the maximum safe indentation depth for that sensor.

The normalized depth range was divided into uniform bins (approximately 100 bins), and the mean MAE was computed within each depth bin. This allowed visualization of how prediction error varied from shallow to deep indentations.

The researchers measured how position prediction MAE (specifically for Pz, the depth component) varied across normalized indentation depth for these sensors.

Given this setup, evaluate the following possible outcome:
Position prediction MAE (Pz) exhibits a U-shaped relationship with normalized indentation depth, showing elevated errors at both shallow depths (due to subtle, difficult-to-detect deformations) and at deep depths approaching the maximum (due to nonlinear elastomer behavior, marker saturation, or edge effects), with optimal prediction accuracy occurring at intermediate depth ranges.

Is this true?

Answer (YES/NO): NO